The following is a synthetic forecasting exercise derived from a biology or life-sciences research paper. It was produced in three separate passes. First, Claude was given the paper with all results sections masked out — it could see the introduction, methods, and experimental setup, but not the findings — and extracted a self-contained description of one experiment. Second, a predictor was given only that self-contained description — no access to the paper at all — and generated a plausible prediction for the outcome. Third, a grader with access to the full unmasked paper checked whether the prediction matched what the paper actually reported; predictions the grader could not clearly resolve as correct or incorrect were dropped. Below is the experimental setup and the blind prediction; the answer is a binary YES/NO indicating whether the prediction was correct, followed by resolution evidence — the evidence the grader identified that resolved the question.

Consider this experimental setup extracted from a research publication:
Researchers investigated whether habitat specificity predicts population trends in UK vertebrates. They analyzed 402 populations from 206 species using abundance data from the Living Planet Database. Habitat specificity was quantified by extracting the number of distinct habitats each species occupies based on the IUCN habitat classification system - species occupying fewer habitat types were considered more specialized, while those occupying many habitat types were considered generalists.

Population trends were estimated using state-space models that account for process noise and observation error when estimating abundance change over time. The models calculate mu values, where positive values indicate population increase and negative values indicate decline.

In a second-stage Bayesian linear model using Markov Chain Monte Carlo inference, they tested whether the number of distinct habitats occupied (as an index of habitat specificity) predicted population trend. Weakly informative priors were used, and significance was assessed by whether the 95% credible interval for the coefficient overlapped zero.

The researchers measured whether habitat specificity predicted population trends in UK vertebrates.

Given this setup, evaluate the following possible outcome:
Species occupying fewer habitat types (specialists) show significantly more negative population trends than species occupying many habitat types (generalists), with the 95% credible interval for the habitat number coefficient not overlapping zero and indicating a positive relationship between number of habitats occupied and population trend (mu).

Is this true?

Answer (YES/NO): NO